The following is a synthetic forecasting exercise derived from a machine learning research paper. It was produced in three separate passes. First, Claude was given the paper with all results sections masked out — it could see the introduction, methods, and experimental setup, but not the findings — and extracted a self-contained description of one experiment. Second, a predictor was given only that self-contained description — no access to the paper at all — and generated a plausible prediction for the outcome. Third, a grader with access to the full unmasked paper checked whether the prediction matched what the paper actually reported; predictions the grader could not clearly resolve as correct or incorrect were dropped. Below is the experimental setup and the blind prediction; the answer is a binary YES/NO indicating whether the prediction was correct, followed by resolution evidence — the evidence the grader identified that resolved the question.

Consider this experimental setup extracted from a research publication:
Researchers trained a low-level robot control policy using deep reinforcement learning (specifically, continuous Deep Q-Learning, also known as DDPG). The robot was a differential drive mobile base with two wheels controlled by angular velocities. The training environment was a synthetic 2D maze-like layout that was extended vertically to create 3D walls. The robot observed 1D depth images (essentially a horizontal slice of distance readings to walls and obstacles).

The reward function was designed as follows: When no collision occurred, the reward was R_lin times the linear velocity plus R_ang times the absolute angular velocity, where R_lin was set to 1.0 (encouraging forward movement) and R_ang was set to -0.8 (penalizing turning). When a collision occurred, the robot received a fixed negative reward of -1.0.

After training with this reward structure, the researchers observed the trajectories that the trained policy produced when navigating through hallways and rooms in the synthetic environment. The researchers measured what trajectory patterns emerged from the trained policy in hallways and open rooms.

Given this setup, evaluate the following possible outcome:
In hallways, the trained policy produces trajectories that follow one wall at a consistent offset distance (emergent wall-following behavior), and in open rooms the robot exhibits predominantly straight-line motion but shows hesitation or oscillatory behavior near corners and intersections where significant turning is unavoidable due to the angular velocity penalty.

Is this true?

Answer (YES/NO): NO